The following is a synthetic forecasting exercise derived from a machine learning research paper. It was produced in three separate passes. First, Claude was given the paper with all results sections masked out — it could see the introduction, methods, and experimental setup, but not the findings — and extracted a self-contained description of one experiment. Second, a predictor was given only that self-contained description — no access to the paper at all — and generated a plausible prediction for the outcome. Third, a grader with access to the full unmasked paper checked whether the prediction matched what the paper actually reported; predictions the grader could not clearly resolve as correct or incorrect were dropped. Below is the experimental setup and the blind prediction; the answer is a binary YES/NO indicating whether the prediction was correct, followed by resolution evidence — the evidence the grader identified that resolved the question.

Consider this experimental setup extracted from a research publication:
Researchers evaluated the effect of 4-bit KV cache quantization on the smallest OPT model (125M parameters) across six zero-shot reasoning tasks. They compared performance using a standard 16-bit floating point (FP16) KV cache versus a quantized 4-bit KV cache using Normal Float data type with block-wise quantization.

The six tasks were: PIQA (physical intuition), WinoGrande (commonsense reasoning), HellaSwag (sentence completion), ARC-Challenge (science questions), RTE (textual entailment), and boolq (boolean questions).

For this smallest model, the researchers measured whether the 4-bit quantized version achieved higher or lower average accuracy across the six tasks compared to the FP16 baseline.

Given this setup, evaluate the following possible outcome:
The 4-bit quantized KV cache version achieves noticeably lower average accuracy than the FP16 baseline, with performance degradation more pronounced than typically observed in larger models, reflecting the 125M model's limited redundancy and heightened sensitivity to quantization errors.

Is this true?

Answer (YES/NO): NO